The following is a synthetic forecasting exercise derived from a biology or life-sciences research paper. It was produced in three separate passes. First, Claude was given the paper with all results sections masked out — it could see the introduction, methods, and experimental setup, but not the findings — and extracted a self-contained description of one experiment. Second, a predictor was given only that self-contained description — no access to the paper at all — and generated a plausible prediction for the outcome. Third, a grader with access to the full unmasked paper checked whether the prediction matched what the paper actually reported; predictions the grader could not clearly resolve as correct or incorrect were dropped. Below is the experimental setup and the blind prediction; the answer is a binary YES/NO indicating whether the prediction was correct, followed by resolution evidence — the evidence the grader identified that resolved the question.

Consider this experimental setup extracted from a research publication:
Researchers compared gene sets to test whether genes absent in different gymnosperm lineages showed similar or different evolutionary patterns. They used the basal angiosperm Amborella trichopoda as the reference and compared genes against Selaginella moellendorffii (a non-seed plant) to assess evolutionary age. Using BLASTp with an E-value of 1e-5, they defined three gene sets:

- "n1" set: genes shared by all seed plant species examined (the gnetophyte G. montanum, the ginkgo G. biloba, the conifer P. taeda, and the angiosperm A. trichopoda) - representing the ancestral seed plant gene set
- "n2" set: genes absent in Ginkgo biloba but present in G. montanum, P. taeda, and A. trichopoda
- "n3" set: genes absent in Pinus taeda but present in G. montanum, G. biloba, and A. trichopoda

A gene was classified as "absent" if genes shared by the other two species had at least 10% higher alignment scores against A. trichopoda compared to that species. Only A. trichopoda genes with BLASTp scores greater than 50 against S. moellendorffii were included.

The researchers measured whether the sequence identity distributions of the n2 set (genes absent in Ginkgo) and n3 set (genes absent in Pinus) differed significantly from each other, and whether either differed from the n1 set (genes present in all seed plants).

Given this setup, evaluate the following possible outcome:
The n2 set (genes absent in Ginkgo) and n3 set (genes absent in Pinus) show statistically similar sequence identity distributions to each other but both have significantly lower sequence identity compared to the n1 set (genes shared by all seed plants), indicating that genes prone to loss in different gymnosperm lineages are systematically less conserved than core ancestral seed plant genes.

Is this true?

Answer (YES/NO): NO